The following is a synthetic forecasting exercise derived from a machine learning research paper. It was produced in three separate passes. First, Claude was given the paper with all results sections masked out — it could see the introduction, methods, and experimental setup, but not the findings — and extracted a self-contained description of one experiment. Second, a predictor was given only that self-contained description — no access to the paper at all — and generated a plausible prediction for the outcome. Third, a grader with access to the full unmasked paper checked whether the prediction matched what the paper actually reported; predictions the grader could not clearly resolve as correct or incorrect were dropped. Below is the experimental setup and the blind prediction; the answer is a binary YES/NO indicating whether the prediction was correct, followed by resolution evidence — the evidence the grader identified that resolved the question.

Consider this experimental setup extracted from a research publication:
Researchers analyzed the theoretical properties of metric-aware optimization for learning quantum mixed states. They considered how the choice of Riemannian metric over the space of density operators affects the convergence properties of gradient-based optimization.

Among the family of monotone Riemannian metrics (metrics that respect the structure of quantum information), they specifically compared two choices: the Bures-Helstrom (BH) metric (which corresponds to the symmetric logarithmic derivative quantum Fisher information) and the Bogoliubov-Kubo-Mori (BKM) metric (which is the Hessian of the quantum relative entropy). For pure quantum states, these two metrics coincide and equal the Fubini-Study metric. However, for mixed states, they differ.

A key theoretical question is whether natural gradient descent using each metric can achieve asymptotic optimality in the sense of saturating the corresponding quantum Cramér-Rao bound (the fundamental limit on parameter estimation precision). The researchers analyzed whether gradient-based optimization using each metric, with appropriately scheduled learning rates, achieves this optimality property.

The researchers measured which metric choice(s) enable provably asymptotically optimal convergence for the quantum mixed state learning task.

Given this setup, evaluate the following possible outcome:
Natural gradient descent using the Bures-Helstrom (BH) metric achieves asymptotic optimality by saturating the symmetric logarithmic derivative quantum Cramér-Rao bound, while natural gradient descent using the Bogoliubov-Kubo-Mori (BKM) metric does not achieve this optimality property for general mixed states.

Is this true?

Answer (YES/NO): NO